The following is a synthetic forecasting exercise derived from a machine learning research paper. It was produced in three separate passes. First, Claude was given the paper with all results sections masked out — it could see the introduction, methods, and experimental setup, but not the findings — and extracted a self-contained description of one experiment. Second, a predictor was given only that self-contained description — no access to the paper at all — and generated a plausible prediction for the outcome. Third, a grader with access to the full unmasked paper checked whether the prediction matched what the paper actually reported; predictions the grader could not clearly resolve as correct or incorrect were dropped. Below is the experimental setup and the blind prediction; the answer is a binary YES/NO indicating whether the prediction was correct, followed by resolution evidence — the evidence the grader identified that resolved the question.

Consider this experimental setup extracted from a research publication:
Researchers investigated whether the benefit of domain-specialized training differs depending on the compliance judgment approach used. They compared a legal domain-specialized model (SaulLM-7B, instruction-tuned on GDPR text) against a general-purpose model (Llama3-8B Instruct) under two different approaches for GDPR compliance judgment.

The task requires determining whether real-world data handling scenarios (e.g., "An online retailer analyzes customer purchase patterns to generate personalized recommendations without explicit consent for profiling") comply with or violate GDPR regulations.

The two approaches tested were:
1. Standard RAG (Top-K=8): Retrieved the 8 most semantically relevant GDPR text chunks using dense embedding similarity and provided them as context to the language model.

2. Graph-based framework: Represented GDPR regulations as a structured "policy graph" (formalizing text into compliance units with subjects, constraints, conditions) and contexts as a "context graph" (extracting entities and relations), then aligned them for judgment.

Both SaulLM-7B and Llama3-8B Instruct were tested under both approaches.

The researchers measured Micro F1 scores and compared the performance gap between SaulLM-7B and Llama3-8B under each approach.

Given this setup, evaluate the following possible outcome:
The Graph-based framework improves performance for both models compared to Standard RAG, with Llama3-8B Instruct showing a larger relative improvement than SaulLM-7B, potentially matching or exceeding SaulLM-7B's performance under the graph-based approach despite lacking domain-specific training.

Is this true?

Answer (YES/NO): NO